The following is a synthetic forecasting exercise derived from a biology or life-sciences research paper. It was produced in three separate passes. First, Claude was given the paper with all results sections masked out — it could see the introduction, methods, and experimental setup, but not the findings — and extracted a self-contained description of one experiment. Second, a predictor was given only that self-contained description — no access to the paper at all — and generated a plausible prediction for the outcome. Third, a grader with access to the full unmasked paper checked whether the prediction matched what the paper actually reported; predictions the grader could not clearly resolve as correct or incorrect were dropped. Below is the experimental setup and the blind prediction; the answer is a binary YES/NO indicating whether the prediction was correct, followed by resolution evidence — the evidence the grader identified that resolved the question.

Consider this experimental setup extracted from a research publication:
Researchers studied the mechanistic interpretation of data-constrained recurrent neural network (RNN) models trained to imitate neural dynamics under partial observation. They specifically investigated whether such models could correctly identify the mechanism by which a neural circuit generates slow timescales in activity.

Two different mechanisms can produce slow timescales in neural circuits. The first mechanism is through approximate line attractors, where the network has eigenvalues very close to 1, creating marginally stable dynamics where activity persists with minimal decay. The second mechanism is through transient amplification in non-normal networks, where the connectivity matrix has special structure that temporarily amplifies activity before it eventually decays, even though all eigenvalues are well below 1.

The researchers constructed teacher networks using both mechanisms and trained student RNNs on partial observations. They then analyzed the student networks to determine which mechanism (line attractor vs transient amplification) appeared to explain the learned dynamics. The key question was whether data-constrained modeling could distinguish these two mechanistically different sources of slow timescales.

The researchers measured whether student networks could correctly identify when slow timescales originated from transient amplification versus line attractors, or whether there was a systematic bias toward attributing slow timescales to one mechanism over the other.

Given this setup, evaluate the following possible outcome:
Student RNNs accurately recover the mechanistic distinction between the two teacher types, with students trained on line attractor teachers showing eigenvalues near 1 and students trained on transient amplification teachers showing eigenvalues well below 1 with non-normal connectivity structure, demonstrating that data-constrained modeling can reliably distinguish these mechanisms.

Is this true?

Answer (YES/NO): NO